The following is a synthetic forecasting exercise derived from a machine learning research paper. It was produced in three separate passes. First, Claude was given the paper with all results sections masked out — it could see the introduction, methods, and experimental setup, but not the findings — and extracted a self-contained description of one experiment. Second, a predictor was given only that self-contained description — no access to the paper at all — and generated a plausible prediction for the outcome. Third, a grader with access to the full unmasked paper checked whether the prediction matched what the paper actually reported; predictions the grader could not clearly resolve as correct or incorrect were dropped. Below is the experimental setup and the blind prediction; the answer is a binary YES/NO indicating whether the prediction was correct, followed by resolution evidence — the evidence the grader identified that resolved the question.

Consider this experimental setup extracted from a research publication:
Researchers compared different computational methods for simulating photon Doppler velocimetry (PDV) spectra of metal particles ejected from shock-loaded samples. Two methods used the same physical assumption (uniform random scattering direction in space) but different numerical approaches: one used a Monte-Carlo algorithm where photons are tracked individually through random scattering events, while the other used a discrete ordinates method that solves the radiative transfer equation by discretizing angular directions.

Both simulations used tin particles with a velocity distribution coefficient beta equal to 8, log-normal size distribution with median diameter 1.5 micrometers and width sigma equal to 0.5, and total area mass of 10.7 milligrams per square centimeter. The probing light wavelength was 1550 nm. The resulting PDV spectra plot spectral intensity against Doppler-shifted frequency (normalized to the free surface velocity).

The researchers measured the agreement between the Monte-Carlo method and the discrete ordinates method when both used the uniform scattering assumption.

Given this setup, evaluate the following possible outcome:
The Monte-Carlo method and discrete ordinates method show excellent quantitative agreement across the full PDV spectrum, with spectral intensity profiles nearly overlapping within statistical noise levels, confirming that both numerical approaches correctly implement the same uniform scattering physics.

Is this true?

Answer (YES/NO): YES